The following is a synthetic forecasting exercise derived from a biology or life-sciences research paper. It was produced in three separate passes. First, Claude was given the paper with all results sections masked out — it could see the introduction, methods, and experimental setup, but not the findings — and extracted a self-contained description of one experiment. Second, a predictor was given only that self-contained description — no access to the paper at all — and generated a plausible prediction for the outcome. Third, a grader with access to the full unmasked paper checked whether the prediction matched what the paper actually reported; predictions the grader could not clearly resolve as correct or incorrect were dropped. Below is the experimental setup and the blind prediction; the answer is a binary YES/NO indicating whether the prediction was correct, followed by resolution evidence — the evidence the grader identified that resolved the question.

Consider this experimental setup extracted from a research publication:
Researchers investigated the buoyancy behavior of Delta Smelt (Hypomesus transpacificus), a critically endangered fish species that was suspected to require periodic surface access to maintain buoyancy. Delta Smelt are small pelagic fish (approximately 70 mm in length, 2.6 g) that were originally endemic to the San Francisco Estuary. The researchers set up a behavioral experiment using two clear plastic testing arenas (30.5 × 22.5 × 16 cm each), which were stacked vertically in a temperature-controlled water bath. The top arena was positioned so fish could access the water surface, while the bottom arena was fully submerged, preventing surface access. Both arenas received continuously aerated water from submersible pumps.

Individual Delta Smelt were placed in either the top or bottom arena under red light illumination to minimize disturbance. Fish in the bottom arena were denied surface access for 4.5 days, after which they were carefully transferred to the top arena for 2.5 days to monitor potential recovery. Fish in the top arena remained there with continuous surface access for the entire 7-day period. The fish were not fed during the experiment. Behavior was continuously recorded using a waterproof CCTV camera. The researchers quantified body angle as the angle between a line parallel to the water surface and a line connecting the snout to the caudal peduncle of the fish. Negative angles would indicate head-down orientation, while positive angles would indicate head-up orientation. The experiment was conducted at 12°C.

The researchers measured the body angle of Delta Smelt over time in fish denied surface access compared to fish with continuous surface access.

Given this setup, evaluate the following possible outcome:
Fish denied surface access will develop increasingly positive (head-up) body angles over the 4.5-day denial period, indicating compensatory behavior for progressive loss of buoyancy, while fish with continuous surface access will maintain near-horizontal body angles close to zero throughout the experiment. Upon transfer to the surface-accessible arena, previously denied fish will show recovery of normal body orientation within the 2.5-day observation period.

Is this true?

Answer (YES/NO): YES